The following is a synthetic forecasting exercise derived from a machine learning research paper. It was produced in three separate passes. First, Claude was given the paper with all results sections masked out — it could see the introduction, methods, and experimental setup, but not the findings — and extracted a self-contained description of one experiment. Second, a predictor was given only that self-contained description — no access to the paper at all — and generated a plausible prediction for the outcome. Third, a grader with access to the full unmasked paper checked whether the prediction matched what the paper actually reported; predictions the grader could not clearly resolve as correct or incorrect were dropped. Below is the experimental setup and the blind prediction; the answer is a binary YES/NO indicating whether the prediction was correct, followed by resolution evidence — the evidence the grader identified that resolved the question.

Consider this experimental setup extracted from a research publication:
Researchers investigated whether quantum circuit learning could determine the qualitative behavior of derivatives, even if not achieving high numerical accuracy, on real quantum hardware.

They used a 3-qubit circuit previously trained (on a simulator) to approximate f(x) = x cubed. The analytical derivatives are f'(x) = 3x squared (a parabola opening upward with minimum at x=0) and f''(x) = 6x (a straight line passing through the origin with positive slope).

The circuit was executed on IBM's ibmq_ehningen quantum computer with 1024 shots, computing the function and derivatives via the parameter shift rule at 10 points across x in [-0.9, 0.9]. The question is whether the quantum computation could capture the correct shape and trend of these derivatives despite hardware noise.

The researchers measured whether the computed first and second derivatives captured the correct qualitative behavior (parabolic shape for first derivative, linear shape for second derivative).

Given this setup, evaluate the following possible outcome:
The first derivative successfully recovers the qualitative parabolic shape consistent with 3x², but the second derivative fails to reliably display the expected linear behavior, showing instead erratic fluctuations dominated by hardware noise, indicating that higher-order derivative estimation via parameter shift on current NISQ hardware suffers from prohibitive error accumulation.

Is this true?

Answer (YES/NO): NO